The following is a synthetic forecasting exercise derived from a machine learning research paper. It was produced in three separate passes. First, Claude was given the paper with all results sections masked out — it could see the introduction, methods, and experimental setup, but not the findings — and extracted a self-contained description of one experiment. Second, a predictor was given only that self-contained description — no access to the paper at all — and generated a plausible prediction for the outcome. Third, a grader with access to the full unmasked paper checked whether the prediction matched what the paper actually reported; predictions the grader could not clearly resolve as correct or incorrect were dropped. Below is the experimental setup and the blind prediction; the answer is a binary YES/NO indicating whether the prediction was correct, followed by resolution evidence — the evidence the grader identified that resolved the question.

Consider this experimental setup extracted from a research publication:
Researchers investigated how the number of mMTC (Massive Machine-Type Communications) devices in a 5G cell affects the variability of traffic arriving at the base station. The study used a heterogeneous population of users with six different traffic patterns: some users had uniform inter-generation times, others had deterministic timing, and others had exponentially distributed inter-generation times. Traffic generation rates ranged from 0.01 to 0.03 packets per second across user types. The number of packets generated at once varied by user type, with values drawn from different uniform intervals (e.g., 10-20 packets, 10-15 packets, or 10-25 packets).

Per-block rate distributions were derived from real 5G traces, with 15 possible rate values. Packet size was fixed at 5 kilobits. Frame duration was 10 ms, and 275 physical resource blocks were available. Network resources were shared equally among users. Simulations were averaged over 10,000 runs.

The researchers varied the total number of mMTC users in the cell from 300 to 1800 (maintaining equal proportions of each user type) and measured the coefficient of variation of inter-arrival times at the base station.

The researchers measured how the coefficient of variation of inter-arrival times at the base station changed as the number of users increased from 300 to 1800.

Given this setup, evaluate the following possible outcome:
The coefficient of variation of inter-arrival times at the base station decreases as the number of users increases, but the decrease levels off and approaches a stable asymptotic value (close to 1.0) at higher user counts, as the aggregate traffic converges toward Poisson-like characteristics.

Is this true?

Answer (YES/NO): NO